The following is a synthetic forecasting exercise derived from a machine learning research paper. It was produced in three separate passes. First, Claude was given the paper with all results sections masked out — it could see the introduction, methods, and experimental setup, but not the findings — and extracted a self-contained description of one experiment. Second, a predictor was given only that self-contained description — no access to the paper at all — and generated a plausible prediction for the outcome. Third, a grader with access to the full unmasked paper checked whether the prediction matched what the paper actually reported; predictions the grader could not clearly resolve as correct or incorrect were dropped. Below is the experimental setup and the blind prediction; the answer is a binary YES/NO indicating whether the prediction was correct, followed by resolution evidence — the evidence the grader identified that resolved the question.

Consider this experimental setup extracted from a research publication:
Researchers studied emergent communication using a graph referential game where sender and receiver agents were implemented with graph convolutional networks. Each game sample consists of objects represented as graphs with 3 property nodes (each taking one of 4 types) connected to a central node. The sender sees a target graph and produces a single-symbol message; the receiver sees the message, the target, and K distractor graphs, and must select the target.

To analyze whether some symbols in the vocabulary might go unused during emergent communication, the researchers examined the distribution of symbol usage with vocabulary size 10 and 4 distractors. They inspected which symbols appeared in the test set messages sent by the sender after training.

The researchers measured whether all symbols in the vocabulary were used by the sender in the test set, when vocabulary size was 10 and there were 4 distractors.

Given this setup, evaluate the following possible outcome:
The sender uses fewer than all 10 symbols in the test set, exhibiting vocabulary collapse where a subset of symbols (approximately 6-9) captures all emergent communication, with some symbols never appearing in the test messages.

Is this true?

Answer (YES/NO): YES